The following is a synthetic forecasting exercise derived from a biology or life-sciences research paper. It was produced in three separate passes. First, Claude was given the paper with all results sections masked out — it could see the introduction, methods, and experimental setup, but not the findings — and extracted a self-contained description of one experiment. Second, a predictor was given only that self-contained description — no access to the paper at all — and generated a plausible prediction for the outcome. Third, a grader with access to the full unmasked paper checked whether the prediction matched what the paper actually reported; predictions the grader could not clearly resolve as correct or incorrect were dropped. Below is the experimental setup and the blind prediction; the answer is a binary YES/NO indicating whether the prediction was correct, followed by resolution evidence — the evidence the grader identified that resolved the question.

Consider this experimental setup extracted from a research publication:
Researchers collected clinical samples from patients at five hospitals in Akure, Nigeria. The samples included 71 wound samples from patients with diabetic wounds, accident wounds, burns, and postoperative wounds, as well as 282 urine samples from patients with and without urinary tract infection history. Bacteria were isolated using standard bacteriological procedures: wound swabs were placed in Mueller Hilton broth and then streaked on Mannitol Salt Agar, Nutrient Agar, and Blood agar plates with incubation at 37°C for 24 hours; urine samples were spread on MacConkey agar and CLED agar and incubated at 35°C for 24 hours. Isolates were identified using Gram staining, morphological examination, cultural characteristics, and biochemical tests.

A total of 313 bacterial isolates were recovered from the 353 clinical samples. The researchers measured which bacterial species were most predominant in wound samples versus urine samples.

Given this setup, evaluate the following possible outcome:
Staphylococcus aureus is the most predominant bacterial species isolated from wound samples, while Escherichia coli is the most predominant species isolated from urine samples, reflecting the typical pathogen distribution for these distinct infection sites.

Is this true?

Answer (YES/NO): NO